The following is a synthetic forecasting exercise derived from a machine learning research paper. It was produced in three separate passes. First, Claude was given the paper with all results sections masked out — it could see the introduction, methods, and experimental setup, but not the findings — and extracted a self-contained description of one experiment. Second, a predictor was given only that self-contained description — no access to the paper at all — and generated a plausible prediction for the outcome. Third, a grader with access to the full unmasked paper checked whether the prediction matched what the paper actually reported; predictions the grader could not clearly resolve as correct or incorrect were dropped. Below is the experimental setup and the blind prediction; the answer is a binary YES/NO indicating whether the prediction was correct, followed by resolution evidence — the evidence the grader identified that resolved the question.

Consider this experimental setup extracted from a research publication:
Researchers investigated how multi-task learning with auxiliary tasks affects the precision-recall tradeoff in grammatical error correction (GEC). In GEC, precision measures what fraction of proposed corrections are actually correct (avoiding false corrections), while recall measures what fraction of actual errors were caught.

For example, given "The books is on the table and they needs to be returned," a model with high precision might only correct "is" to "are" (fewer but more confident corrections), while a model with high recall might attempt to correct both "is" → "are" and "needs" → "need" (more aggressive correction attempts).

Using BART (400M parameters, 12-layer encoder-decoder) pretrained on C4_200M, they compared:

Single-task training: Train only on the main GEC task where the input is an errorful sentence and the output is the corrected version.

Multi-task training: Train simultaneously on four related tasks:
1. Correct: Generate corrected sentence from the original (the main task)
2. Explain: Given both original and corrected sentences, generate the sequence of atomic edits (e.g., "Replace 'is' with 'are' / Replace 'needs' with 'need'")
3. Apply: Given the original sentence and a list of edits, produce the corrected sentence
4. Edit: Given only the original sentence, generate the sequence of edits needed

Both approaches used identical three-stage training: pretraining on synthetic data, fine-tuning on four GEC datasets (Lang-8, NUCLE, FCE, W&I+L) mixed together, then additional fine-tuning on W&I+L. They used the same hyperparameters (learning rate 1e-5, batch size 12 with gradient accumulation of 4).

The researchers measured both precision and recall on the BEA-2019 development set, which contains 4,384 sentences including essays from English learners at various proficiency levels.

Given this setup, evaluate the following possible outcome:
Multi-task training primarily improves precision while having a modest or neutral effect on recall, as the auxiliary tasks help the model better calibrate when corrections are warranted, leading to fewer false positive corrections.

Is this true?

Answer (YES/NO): NO